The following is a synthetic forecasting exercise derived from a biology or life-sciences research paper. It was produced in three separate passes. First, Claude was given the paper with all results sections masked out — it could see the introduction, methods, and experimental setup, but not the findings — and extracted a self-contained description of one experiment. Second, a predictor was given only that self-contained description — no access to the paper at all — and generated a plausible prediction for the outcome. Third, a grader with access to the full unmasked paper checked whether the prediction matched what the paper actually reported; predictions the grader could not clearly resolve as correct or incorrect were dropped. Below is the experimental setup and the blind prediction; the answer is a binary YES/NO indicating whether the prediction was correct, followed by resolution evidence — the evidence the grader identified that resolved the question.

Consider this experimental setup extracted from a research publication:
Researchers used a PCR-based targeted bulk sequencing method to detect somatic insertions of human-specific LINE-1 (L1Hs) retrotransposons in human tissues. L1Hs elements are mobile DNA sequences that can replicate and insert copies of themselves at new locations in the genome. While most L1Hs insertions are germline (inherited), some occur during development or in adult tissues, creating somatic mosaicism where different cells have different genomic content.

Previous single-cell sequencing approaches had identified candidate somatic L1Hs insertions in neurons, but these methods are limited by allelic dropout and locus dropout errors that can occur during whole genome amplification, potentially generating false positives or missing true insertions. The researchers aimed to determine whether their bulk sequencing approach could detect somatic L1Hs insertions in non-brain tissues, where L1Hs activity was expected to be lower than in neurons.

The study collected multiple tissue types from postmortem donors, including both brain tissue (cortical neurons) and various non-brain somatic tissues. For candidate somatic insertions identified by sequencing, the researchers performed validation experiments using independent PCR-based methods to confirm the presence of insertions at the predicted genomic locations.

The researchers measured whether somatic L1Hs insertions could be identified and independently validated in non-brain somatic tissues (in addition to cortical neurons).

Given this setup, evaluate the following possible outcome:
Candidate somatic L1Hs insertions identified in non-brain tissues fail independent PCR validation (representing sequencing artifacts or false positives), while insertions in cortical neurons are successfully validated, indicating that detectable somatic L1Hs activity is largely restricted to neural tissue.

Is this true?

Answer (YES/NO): NO